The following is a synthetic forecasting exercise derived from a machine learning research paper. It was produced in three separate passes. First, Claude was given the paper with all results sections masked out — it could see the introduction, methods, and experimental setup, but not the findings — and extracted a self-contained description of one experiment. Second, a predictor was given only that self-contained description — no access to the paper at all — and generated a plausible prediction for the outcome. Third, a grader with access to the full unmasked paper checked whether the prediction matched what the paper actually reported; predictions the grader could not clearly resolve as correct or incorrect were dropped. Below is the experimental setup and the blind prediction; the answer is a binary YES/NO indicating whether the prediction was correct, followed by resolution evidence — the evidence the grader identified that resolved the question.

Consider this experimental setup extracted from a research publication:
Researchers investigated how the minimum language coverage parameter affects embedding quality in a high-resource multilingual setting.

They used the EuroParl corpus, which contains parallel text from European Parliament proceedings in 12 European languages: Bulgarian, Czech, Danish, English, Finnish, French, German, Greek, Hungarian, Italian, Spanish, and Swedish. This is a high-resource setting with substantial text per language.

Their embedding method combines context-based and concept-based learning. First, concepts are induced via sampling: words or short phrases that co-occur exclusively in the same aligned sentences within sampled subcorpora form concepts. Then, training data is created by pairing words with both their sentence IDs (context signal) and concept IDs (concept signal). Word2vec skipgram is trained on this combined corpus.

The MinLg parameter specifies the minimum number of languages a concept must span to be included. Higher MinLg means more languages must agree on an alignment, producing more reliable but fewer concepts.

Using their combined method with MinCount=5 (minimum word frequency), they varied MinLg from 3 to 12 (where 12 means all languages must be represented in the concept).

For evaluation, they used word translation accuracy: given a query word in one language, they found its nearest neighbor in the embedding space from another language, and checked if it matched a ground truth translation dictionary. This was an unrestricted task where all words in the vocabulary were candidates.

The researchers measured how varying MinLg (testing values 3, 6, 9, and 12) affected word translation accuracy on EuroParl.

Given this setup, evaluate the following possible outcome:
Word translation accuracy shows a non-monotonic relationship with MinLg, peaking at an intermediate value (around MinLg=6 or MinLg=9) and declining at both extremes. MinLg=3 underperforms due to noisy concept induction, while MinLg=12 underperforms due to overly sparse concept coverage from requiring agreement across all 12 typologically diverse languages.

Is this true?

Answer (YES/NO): YES